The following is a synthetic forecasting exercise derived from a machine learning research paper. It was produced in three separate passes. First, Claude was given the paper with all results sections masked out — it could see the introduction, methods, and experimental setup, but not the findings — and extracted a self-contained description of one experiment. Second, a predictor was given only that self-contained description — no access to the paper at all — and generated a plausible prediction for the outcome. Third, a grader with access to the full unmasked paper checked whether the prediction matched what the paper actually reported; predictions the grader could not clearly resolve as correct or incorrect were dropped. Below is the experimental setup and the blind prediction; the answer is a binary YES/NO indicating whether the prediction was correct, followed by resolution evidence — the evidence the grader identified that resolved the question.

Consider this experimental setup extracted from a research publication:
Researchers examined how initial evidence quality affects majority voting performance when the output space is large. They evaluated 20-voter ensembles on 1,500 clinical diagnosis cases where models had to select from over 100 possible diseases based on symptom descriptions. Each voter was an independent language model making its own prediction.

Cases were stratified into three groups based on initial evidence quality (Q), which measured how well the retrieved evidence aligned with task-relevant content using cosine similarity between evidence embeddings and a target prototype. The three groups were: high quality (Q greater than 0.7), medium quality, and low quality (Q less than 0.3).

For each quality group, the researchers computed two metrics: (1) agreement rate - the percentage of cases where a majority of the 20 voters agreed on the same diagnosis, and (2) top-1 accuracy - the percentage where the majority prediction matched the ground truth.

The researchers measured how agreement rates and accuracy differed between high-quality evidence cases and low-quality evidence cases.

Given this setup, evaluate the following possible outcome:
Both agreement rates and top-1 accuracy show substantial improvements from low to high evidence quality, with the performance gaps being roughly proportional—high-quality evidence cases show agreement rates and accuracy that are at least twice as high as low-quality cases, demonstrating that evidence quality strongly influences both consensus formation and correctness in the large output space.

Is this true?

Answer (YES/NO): NO